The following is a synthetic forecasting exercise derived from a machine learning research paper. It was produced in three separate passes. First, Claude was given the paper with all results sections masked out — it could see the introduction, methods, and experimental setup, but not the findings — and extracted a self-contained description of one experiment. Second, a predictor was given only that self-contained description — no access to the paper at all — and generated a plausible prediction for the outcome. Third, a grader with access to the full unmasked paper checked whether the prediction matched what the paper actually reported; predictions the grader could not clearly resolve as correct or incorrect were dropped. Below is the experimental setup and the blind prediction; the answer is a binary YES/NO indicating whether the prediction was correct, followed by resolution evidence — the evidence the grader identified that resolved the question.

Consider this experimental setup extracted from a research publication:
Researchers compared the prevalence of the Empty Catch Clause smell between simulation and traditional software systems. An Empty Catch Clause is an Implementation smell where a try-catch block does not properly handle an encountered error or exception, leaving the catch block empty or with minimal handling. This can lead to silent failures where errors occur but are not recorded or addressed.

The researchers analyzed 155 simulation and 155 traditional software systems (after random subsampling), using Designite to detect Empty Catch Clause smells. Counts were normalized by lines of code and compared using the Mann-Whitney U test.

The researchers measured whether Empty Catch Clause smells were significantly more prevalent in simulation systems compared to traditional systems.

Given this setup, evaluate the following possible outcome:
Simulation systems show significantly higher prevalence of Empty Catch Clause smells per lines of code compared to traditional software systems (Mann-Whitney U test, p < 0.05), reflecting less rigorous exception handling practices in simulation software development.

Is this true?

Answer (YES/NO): NO